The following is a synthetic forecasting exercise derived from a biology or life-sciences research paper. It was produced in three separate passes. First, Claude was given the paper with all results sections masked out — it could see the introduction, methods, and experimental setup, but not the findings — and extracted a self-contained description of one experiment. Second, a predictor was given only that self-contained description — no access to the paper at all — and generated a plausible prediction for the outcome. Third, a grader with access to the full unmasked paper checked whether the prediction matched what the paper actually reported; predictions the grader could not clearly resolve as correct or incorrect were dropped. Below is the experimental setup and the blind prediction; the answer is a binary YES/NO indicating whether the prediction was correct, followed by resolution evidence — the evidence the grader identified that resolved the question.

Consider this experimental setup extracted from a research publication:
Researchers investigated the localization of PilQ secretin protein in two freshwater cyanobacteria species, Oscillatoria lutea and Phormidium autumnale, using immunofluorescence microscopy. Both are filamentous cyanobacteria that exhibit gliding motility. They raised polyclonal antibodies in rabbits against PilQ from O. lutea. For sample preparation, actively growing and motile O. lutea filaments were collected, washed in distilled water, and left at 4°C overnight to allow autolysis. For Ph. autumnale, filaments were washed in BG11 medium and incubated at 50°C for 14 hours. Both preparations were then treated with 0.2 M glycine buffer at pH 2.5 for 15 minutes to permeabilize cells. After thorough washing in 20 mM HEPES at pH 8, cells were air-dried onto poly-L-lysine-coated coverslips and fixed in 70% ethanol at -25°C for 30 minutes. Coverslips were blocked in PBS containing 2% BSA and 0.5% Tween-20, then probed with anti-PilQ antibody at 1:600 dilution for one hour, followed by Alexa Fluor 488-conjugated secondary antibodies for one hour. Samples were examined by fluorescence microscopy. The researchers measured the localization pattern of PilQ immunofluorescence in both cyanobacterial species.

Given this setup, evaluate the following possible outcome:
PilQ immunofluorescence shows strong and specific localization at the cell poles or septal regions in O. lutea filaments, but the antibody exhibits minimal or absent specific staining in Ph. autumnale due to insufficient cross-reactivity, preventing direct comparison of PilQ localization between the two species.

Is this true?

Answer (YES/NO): NO